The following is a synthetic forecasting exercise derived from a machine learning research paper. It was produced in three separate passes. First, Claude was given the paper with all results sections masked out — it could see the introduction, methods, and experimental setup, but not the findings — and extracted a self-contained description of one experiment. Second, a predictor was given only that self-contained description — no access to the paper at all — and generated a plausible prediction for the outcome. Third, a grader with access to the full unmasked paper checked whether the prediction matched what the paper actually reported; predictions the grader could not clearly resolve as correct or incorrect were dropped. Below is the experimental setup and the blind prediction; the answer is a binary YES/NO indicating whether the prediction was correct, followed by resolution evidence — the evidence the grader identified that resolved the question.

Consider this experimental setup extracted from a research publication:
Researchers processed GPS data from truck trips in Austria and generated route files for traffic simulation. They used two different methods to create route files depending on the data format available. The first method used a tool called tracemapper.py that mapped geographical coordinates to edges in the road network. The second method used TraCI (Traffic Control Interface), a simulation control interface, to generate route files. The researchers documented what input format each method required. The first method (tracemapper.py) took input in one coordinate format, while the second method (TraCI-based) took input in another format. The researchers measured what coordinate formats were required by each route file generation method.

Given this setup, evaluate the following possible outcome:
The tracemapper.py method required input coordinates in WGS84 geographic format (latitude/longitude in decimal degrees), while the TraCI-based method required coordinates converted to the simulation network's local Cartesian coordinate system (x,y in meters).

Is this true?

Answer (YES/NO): YES